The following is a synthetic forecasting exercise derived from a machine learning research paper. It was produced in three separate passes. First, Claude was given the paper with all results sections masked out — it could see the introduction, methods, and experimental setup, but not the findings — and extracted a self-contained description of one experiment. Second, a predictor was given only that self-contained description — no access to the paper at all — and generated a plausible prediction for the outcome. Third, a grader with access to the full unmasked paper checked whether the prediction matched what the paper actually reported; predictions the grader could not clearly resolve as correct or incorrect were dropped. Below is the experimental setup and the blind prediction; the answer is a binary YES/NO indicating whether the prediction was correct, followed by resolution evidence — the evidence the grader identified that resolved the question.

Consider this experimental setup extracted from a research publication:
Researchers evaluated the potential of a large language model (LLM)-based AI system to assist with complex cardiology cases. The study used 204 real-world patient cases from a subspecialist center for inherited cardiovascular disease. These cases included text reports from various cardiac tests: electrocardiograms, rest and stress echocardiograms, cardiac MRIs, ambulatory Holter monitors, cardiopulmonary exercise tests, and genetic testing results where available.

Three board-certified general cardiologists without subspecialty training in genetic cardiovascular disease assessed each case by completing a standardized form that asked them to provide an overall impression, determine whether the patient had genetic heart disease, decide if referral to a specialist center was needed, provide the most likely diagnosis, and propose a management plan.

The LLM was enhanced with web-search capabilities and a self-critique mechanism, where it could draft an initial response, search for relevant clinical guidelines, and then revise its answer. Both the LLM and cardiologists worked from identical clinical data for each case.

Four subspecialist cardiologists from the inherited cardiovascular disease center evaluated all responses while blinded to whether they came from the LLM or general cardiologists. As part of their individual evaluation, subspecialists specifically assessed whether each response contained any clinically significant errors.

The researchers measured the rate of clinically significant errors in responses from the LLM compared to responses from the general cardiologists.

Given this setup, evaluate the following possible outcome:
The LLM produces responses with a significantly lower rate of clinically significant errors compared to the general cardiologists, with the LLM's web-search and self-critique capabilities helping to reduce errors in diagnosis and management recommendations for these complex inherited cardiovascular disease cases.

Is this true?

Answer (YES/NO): NO